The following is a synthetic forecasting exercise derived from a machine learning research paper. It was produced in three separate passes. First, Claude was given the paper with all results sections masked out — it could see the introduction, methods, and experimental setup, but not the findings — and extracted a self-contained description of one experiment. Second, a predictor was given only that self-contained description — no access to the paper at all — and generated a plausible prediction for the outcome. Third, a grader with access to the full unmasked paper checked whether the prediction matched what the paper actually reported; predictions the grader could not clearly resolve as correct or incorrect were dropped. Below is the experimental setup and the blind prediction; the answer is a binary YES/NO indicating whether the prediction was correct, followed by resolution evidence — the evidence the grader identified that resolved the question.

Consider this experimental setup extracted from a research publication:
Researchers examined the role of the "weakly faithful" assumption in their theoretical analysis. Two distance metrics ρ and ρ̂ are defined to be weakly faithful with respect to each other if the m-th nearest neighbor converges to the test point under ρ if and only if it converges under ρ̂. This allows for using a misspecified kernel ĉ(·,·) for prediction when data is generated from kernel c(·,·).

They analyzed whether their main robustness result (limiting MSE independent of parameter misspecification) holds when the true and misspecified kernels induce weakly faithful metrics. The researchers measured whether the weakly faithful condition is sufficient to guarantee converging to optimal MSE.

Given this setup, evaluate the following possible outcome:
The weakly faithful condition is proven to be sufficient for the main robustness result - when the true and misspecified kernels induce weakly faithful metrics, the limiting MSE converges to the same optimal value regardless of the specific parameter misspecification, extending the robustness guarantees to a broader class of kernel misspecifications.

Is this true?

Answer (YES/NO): YES